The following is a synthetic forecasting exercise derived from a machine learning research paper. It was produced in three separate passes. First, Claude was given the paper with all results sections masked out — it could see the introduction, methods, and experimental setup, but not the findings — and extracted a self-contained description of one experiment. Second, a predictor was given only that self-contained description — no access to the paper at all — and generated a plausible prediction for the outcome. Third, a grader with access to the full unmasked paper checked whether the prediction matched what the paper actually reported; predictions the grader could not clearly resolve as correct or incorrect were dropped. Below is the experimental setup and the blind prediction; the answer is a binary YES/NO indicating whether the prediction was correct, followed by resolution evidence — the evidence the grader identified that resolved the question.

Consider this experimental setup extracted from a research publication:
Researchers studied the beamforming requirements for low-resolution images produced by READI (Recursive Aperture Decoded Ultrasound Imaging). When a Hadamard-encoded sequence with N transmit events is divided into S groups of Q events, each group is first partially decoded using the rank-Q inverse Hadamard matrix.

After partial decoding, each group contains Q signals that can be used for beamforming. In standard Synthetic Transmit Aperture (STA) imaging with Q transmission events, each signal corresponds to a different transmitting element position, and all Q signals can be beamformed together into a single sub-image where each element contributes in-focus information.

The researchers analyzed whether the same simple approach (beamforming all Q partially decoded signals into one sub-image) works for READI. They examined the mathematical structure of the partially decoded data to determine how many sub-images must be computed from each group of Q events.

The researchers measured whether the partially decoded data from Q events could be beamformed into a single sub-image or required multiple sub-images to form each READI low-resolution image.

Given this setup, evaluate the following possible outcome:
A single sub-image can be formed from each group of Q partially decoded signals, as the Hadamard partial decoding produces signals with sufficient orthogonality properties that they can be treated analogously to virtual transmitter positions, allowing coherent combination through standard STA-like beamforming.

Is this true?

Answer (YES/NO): NO